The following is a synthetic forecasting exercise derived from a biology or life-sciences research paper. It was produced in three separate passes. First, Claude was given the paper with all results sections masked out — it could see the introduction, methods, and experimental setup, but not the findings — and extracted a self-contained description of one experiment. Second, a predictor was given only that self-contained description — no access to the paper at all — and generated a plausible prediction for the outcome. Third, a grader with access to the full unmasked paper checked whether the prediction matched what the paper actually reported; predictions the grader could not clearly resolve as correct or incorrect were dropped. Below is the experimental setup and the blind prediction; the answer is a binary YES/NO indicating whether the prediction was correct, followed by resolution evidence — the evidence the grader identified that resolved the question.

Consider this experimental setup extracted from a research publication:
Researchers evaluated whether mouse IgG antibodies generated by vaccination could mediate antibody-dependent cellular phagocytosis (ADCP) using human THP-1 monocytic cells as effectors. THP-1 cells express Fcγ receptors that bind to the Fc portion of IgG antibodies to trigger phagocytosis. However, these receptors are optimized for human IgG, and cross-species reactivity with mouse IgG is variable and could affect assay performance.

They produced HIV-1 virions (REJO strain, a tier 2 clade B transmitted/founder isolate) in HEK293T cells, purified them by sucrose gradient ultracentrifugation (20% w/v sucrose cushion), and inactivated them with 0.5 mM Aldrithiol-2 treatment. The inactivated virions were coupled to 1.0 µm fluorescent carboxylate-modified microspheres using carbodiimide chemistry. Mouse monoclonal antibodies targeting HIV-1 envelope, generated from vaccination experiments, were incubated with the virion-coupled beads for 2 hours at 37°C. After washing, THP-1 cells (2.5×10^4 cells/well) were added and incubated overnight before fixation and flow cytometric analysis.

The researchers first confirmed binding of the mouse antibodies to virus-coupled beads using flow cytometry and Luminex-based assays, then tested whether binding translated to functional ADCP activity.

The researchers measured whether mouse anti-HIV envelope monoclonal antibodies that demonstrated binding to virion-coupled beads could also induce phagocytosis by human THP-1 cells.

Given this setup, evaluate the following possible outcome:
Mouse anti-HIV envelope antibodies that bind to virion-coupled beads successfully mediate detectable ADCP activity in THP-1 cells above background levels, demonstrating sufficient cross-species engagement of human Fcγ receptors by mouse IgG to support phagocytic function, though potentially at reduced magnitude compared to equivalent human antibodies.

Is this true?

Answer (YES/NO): YES